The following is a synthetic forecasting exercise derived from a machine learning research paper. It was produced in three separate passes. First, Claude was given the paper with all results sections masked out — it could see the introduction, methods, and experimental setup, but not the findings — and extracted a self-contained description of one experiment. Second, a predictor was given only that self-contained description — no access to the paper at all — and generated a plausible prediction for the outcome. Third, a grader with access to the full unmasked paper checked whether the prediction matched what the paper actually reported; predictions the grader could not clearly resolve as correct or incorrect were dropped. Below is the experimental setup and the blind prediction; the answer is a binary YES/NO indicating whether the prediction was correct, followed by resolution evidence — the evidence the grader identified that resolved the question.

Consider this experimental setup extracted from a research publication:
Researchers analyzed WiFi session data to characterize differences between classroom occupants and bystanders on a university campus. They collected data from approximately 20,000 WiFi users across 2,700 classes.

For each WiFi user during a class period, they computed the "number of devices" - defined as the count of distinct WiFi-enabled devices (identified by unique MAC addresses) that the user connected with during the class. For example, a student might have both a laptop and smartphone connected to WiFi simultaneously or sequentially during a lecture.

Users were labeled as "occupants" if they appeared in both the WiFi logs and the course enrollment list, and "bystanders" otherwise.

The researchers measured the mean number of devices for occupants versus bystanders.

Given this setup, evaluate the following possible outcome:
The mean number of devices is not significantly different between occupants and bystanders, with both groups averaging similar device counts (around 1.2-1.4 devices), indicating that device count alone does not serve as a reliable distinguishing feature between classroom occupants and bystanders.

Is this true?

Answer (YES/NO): NO